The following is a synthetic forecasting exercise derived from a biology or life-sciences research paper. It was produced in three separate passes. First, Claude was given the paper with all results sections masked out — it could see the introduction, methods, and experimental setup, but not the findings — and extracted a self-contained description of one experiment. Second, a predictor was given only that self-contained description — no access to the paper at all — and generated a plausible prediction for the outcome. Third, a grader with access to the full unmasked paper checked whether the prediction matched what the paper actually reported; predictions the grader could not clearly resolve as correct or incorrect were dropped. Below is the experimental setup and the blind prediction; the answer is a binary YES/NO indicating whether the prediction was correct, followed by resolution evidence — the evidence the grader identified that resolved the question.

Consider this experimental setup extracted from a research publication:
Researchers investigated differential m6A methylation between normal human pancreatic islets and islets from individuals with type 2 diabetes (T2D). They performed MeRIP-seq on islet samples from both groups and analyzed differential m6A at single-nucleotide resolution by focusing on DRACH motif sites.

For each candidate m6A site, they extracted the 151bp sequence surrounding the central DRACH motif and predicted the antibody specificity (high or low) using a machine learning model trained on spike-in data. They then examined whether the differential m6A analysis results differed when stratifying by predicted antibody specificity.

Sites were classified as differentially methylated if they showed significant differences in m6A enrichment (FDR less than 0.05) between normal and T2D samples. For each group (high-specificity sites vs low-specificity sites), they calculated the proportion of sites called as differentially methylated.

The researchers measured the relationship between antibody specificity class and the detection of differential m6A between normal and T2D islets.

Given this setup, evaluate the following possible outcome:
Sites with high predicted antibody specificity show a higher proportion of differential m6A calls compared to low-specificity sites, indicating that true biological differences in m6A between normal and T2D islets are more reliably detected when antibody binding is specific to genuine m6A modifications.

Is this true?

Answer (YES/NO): YES